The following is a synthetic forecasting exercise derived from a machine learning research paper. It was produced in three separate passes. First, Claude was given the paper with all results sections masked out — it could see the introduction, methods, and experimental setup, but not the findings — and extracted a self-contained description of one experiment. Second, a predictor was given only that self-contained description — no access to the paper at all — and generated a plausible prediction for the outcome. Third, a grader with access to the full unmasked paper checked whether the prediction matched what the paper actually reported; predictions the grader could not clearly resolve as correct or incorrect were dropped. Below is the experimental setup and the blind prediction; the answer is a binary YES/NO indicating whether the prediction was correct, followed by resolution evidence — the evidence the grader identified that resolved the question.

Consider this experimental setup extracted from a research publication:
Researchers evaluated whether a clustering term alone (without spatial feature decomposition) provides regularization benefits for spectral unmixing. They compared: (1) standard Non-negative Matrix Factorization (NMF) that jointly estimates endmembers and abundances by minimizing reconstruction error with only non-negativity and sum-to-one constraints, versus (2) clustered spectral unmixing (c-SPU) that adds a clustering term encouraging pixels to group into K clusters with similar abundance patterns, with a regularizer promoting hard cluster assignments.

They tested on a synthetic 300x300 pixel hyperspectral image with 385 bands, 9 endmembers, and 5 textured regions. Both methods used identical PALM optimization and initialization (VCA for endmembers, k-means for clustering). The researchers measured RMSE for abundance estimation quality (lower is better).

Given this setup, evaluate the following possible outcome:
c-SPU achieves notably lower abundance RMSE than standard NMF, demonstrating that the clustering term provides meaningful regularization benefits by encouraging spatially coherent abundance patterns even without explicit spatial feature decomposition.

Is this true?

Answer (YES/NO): NO